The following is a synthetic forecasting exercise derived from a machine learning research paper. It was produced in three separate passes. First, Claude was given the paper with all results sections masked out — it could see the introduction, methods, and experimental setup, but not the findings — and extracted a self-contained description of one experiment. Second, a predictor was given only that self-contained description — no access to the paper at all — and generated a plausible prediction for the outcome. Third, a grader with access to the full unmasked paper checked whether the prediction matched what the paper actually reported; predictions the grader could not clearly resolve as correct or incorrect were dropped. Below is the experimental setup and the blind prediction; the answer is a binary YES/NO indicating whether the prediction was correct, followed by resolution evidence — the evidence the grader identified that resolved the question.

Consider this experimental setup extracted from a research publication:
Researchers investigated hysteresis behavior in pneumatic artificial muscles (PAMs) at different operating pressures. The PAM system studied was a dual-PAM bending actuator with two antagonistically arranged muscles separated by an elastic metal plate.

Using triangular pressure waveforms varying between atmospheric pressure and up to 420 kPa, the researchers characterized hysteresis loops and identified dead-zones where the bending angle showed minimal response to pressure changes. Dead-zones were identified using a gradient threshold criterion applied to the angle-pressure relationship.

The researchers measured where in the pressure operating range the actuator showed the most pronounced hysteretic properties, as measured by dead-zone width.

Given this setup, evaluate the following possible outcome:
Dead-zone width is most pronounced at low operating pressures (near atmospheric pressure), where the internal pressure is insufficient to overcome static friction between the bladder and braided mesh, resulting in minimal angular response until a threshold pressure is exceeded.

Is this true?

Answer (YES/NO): NO